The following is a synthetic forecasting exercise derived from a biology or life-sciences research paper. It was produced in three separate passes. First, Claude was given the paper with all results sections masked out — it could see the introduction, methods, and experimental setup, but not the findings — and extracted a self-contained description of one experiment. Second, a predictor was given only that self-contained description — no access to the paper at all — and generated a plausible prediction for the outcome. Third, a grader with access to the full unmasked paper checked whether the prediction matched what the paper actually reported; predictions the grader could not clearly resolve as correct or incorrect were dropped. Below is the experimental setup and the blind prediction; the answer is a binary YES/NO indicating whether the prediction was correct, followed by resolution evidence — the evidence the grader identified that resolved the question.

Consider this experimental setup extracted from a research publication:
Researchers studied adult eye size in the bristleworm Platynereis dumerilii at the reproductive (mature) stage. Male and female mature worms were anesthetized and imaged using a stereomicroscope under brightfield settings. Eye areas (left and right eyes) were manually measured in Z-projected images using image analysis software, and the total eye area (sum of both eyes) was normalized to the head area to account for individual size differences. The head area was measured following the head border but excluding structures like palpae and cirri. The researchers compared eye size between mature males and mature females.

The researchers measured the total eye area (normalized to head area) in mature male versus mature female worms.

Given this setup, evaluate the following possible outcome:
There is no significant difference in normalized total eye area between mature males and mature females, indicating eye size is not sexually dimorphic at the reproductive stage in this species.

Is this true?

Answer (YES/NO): NO